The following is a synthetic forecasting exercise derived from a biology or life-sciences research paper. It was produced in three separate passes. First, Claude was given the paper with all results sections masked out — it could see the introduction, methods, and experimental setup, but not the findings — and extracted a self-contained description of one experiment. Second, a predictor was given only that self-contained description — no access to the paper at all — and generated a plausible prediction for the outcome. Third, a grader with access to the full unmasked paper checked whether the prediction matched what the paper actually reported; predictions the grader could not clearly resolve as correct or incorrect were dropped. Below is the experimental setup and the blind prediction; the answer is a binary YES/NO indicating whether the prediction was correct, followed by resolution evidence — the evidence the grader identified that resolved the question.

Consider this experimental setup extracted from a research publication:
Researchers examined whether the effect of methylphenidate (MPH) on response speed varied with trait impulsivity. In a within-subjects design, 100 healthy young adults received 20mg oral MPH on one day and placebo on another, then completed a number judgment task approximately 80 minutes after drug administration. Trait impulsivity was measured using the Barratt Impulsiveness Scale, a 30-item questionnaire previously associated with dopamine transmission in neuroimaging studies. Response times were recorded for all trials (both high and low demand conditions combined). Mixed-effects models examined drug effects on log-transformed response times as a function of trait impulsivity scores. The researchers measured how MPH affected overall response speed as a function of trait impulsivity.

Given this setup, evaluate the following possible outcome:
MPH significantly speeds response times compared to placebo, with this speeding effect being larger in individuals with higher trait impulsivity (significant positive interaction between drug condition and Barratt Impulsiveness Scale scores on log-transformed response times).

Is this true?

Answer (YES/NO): NO